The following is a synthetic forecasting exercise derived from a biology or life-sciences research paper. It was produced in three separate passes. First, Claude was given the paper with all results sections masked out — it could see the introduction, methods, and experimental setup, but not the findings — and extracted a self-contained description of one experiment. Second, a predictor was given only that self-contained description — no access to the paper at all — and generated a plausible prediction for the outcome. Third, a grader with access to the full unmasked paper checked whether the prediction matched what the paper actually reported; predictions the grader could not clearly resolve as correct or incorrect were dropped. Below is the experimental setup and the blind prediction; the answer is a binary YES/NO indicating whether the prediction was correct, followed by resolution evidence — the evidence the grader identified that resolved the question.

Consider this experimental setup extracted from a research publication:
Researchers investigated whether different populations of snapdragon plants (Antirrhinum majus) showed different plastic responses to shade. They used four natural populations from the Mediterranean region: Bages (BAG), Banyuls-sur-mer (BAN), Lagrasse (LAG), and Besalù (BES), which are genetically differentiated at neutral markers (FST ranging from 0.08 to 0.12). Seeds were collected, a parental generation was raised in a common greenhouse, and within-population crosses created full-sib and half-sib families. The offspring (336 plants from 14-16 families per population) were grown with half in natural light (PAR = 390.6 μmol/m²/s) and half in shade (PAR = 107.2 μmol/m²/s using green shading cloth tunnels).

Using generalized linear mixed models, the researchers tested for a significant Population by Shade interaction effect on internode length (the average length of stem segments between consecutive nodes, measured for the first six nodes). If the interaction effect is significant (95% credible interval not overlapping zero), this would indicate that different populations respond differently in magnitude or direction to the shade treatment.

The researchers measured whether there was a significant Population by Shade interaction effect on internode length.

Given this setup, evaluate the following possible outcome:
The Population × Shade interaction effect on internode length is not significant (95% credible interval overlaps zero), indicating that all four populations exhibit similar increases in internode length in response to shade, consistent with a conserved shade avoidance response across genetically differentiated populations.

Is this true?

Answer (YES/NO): YES